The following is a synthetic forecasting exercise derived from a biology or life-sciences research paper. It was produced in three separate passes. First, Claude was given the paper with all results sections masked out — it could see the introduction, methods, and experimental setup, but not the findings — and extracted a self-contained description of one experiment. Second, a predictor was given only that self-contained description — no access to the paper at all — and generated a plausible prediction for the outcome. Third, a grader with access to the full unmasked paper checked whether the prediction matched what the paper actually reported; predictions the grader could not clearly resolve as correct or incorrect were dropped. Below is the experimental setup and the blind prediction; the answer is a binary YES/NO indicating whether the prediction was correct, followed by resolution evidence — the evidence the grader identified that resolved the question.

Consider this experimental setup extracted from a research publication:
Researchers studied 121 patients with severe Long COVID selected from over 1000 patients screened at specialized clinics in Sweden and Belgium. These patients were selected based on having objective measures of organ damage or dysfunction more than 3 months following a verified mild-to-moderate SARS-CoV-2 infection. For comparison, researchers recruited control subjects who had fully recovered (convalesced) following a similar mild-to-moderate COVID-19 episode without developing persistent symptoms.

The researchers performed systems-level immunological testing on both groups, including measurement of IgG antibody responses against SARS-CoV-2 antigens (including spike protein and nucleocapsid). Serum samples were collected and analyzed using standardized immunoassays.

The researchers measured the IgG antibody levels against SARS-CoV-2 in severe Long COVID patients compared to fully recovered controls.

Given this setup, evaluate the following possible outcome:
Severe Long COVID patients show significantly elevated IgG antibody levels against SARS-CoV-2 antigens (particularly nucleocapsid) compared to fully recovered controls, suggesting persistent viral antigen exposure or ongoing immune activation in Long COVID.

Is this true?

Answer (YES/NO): NO